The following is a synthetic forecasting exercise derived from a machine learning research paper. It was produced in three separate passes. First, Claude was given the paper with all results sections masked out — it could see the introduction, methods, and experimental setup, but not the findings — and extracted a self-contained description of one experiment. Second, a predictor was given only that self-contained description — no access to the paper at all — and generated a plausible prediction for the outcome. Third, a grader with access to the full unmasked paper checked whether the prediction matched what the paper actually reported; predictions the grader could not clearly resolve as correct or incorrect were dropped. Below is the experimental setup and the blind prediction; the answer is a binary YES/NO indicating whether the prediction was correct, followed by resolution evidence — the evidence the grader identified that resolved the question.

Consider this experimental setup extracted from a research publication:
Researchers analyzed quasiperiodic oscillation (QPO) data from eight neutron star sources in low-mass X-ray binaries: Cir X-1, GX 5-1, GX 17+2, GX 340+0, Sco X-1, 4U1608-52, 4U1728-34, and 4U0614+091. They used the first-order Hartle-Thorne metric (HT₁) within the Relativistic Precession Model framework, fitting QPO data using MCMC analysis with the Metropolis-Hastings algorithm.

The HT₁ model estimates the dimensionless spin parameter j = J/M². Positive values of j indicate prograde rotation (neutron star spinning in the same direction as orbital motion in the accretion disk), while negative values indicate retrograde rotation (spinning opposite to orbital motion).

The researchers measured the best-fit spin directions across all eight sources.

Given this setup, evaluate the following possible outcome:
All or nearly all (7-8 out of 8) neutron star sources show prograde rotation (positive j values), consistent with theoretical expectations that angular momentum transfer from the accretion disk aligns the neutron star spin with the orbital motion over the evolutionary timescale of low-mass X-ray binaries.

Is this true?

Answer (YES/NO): NO